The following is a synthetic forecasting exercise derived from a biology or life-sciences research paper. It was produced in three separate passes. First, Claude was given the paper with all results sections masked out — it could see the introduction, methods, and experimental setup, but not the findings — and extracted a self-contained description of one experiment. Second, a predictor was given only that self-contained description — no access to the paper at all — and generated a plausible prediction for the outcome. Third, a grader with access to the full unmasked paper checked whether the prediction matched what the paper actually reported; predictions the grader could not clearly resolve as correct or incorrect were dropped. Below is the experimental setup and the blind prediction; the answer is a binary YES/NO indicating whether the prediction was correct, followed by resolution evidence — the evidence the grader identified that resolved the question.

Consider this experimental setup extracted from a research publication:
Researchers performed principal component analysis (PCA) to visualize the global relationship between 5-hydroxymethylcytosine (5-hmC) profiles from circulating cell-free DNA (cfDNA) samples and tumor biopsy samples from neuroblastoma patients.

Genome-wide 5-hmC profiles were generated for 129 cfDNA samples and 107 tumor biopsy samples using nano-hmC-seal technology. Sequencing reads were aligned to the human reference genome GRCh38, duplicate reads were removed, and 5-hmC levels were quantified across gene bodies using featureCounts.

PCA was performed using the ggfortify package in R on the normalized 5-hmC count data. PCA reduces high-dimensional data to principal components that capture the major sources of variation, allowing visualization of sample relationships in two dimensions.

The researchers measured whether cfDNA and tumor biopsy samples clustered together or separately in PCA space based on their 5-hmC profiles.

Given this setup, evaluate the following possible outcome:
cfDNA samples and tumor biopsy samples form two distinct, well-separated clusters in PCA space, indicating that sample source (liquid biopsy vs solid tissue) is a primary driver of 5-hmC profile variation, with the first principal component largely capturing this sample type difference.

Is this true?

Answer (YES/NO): YES